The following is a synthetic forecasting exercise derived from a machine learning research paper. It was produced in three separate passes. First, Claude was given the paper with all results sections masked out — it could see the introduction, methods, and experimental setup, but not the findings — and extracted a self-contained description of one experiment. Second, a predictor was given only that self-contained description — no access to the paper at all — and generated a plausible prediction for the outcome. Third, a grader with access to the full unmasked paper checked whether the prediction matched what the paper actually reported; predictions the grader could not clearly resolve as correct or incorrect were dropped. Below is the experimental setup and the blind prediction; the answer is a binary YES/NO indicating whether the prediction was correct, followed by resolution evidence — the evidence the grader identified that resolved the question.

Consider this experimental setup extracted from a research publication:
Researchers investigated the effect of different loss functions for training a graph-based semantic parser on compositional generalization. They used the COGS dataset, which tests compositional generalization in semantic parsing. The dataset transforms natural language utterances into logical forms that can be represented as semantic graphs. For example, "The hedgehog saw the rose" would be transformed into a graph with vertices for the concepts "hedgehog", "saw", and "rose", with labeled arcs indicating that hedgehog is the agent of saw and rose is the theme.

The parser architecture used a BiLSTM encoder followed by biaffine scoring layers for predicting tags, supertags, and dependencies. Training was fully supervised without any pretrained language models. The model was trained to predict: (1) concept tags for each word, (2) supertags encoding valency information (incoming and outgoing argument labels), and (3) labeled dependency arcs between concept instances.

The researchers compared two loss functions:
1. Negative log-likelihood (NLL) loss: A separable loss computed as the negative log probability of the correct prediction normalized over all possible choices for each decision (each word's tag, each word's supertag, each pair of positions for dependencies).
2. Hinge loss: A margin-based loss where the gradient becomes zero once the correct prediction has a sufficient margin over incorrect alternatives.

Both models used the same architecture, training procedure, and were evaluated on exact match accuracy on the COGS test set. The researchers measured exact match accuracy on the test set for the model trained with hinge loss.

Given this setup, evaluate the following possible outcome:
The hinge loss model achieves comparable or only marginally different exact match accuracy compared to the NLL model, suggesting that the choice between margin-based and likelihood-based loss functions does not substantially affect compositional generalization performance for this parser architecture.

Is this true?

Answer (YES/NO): NO